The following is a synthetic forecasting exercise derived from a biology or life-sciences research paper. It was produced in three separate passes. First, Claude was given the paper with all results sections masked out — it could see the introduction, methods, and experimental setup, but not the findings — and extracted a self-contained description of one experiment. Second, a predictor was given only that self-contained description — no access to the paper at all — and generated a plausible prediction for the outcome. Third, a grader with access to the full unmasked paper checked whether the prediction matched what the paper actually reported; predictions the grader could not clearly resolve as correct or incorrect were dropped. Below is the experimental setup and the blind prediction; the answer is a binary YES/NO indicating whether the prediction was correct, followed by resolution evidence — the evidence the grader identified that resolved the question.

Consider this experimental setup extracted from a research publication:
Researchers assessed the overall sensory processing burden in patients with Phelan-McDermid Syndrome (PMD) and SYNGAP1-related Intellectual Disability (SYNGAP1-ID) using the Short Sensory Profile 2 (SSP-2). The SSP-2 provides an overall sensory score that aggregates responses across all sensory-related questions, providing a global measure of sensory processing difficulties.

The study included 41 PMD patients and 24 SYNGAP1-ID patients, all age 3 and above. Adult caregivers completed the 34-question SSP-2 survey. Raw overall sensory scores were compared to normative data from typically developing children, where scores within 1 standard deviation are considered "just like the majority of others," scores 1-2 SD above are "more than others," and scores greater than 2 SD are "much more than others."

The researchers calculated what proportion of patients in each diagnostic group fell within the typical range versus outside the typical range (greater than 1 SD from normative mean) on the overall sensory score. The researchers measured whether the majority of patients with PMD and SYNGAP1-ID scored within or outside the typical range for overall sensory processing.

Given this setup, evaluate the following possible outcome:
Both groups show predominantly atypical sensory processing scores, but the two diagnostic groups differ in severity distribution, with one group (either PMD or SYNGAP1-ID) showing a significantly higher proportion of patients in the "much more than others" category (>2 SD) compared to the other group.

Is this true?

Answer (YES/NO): NO